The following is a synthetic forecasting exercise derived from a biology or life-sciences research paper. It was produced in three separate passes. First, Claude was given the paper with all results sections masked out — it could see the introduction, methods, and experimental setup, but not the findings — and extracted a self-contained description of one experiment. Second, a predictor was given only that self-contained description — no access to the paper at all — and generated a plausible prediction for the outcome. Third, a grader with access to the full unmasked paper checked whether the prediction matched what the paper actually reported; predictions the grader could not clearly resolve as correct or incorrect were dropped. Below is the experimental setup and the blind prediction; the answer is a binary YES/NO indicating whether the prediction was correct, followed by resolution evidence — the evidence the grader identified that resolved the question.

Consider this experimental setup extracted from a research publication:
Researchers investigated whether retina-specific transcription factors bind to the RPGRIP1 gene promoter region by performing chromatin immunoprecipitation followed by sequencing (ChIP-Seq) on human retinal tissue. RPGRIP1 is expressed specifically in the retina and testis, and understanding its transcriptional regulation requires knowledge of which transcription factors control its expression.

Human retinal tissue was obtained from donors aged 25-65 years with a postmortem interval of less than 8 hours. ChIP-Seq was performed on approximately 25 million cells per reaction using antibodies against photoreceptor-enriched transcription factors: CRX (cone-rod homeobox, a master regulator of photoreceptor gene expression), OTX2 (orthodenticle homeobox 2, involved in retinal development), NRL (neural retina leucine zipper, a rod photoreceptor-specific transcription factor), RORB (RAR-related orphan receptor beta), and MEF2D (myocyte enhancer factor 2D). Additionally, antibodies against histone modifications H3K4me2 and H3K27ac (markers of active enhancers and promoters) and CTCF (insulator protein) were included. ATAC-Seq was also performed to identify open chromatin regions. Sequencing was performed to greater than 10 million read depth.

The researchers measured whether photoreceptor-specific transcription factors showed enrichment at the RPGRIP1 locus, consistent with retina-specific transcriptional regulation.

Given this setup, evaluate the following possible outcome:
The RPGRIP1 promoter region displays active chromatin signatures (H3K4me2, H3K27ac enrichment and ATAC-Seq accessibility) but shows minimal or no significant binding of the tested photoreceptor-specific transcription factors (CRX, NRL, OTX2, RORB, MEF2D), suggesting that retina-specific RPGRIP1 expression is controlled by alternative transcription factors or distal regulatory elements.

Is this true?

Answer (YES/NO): NO